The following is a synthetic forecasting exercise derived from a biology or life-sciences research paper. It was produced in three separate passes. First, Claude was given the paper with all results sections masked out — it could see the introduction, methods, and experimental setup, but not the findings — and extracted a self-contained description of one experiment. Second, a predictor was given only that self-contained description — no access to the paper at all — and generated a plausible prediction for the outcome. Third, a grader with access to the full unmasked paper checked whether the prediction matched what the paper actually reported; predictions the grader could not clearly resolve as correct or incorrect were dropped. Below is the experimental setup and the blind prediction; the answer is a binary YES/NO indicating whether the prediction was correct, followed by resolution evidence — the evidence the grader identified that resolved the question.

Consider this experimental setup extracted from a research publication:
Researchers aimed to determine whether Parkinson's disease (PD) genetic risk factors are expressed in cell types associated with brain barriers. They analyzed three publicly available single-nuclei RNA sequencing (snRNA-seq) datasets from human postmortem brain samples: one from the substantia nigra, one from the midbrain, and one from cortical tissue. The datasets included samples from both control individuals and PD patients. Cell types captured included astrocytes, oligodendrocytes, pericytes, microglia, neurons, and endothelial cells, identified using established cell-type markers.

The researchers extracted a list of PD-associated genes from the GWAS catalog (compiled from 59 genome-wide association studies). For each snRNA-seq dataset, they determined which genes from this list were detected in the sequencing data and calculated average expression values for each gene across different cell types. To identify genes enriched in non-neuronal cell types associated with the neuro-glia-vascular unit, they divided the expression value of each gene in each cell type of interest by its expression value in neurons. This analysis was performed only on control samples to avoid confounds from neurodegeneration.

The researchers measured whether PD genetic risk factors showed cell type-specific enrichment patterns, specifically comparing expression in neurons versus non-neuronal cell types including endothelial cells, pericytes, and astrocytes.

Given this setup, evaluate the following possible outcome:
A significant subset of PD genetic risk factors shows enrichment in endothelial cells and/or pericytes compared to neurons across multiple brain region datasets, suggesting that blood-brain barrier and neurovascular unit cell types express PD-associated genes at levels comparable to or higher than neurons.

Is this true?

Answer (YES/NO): YES